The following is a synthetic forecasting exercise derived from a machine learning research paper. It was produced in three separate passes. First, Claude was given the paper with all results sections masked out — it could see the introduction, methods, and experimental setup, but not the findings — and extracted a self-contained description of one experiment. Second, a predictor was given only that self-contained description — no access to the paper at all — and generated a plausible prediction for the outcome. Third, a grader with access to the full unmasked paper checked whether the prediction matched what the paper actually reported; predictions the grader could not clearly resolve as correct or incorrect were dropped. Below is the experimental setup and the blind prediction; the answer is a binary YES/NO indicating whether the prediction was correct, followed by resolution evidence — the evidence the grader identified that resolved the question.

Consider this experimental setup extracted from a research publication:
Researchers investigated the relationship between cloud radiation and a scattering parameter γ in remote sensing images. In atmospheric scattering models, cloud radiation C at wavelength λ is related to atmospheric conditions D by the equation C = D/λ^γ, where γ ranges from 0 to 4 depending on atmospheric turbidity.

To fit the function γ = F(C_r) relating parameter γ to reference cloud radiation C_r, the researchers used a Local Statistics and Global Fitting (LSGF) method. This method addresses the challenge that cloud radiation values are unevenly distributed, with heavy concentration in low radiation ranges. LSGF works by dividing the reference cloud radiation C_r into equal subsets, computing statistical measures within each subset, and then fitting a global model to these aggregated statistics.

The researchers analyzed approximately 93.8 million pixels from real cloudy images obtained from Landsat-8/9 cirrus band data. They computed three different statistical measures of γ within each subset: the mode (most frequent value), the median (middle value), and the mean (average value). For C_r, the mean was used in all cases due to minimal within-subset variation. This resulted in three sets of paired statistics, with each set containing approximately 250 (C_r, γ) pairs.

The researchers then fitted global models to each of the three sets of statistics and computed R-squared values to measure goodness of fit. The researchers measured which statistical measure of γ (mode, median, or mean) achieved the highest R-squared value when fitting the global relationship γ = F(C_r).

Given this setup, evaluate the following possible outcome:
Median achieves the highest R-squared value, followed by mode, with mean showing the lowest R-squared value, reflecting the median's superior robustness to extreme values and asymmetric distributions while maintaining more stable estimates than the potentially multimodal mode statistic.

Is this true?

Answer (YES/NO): NO